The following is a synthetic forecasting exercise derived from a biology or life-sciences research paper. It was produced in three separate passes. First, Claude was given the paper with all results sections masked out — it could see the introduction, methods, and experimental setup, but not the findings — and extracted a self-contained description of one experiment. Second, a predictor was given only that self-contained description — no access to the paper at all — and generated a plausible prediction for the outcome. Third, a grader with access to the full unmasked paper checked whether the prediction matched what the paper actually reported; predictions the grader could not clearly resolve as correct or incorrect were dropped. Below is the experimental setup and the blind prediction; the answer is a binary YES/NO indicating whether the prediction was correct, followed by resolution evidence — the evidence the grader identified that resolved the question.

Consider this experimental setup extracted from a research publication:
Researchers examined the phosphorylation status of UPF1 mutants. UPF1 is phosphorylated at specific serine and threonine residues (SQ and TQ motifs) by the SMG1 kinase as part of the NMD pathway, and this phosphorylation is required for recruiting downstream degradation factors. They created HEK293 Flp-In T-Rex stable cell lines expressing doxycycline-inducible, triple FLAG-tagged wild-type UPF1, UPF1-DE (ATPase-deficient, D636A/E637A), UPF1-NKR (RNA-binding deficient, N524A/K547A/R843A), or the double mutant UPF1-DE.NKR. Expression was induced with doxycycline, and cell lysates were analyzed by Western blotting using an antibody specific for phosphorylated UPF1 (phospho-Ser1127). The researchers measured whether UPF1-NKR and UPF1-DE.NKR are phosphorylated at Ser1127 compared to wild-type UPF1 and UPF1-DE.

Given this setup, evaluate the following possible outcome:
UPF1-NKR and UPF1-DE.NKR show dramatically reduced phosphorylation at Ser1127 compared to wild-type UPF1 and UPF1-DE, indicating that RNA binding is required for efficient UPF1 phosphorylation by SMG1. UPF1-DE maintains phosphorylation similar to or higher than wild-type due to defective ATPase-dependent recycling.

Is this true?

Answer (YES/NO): NO